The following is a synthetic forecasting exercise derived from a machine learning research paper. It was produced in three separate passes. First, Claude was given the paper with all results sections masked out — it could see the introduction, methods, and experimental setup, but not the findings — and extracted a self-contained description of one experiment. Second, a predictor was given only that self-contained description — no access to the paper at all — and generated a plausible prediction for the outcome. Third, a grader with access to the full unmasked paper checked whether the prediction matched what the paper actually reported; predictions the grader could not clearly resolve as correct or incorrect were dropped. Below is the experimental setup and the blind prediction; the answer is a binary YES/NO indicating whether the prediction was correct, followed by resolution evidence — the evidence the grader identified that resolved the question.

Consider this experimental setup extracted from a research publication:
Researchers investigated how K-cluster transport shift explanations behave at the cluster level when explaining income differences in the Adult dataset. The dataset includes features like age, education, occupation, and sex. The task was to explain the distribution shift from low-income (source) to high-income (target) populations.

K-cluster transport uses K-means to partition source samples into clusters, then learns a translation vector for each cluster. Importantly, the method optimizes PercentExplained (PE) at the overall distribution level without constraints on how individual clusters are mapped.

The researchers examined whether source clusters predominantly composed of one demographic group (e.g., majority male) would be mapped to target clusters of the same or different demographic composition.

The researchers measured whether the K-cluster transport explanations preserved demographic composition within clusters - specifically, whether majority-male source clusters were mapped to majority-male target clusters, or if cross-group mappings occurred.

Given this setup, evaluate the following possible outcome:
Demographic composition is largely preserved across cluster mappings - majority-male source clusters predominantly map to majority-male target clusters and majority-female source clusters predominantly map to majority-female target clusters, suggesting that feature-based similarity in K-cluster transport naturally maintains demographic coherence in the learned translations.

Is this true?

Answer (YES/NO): NO